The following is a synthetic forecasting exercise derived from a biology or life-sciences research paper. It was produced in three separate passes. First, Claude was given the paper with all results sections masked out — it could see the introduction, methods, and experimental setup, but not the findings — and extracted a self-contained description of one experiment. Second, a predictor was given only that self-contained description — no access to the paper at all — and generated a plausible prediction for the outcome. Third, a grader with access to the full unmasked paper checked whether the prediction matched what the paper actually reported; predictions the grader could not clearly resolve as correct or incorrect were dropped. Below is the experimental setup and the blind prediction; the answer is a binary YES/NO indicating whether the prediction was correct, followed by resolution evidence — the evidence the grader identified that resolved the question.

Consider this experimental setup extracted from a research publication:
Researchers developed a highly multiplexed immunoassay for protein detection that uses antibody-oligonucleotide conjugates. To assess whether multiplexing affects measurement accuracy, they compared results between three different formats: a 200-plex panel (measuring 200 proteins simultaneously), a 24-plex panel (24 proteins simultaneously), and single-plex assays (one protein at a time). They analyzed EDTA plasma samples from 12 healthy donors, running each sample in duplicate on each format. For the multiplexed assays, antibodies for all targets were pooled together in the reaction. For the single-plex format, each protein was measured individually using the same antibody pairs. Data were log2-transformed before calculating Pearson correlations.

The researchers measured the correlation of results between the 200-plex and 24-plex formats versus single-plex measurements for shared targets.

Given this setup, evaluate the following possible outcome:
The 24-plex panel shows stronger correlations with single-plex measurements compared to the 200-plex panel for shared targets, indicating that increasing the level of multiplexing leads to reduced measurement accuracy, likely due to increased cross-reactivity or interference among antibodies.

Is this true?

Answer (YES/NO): NO